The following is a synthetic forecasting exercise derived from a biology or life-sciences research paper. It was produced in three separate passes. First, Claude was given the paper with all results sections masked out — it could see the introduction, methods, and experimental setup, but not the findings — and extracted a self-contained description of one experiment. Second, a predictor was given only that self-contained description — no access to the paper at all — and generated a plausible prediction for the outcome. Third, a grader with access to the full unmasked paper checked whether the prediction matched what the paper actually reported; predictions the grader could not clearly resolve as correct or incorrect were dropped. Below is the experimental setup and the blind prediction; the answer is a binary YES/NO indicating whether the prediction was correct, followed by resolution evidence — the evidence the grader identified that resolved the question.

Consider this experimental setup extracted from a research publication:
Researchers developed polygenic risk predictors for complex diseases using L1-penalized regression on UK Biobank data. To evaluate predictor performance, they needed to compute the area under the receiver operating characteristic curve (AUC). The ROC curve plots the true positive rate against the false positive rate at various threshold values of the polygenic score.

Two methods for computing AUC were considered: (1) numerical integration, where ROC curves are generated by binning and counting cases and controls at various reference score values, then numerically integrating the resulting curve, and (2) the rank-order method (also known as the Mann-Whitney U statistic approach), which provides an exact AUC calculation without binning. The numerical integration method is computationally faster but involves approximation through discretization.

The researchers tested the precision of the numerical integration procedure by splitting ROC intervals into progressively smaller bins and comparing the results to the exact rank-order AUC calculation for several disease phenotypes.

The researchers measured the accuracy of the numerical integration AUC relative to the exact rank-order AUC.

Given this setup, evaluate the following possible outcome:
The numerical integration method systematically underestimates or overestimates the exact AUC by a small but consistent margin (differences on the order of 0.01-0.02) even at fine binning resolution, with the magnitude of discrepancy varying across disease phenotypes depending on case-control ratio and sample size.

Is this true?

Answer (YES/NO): NO